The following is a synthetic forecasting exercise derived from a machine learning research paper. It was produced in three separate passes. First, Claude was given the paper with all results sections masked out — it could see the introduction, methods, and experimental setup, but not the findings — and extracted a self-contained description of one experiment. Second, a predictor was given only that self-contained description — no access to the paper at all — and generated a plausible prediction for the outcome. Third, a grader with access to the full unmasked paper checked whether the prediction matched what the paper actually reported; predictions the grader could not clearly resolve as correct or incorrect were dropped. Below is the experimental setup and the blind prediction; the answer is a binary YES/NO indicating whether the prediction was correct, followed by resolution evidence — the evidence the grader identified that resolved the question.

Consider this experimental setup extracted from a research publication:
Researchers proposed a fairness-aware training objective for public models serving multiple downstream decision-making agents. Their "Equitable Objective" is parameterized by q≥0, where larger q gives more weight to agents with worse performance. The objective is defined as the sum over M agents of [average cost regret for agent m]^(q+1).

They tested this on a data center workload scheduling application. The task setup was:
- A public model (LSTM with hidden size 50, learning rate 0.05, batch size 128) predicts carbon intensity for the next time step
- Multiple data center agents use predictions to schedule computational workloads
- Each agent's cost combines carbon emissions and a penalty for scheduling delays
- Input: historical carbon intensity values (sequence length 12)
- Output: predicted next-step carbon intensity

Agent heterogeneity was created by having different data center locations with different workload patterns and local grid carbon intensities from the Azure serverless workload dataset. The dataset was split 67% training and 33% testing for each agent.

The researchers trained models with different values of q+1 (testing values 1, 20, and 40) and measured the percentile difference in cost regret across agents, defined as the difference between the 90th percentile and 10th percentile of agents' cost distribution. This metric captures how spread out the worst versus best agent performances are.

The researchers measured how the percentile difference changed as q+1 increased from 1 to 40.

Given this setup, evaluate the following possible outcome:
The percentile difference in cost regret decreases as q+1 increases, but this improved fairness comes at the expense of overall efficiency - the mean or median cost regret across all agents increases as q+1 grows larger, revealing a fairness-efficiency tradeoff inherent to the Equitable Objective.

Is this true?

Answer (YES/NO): NO